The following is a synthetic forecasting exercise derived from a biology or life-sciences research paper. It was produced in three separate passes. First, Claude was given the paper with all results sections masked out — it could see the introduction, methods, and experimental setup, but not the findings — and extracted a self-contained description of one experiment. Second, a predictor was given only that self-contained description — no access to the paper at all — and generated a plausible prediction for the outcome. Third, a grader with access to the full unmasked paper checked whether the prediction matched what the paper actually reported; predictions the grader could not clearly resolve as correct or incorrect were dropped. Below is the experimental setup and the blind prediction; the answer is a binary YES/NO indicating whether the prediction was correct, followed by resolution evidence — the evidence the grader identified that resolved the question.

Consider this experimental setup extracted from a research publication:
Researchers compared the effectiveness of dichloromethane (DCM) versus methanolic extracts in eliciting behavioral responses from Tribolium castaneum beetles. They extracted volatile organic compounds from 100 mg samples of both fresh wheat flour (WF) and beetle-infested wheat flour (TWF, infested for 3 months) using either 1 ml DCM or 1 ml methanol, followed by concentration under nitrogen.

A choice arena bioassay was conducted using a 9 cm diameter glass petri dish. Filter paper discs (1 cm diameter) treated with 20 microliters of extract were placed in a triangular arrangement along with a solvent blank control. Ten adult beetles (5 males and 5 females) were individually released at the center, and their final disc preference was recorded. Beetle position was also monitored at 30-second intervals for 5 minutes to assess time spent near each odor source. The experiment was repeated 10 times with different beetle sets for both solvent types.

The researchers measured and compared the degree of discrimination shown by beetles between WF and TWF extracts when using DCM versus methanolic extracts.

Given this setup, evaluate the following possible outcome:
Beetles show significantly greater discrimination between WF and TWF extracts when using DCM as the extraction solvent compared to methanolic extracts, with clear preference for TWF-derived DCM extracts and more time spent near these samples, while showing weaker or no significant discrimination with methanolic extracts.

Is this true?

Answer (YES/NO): YES